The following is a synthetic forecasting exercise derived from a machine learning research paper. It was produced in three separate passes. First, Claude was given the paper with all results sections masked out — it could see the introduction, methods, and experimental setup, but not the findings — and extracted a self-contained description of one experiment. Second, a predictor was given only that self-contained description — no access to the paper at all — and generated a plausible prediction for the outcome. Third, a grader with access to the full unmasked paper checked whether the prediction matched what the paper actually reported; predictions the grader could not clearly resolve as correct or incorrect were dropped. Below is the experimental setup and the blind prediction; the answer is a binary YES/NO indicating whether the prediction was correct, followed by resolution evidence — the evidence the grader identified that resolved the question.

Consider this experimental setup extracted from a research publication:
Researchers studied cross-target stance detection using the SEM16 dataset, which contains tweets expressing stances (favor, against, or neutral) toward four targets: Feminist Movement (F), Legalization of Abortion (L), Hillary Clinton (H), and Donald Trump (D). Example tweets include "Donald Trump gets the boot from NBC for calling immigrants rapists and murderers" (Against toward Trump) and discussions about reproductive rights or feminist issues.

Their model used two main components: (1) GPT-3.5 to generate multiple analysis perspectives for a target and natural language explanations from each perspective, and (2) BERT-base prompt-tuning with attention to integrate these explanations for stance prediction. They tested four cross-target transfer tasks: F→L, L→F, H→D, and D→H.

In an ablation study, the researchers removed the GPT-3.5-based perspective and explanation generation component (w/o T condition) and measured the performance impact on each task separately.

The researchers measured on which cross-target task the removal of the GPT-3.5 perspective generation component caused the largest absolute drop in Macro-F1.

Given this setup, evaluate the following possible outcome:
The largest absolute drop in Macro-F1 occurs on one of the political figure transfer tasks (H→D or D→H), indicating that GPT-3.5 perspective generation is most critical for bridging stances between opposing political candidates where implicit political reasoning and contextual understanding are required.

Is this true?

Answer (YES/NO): NO